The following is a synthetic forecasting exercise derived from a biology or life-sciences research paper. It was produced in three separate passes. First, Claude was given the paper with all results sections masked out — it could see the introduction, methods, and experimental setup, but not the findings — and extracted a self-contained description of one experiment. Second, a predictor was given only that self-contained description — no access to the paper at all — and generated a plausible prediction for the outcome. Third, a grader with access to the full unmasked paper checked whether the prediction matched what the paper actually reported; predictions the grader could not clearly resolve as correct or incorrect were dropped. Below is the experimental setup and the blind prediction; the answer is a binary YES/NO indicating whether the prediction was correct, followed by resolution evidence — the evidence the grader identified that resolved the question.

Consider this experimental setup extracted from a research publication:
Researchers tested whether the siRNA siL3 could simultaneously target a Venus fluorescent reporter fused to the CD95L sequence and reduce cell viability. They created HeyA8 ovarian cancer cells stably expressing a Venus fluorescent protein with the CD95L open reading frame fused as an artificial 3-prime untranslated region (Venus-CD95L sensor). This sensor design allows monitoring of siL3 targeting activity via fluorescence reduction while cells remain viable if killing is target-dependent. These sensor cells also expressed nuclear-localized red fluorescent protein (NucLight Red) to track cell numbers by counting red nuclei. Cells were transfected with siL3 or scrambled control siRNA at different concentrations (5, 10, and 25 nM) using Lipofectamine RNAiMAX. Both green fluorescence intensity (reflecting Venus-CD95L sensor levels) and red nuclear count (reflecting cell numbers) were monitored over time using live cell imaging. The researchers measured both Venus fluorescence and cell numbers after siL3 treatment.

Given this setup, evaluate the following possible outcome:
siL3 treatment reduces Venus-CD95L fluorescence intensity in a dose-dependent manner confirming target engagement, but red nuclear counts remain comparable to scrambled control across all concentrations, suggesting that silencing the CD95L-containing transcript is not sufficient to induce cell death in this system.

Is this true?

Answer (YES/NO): NO